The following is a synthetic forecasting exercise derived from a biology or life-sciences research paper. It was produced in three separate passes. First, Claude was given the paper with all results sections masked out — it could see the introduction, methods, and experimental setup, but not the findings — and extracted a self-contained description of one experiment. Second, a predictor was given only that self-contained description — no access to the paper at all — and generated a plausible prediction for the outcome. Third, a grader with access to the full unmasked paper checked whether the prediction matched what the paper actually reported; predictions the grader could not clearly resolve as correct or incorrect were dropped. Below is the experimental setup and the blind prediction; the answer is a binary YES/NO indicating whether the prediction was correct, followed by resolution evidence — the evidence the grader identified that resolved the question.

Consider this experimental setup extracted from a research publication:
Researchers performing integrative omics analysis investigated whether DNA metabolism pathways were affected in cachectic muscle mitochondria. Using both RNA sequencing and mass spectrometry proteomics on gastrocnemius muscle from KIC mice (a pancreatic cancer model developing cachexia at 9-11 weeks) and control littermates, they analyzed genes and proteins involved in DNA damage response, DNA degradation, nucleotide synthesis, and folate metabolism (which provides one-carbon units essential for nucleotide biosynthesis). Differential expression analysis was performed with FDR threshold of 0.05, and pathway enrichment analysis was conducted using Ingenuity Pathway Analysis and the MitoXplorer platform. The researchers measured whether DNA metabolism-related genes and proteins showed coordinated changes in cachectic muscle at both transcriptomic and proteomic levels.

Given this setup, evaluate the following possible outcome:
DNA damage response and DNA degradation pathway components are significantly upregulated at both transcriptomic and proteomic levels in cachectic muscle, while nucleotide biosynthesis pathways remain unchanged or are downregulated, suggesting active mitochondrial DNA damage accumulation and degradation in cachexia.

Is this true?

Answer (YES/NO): NO